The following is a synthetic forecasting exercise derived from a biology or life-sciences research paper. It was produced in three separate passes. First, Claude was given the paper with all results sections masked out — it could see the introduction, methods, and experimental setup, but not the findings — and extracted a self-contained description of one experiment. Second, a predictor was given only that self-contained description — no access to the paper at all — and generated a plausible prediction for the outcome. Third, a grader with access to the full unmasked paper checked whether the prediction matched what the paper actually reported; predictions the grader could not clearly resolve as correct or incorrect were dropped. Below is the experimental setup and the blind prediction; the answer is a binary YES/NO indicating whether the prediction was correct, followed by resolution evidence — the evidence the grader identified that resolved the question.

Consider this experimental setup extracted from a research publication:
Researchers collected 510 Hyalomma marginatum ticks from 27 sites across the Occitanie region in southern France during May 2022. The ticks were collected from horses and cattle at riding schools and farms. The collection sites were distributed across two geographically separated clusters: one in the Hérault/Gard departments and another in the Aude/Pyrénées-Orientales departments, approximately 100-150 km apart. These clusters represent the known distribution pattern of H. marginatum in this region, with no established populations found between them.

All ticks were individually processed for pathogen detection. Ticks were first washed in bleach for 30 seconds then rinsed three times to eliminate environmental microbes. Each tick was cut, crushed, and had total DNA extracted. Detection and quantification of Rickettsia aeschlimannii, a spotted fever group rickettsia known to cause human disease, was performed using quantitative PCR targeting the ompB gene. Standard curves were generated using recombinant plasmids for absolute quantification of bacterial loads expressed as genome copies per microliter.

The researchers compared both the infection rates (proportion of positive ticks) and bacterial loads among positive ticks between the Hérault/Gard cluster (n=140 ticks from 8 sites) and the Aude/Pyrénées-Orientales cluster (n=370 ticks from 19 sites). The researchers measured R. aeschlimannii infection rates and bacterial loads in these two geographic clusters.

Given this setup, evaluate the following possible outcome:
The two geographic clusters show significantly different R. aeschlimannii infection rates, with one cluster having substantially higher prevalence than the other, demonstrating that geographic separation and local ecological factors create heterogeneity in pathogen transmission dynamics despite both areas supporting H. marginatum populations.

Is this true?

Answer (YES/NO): YES